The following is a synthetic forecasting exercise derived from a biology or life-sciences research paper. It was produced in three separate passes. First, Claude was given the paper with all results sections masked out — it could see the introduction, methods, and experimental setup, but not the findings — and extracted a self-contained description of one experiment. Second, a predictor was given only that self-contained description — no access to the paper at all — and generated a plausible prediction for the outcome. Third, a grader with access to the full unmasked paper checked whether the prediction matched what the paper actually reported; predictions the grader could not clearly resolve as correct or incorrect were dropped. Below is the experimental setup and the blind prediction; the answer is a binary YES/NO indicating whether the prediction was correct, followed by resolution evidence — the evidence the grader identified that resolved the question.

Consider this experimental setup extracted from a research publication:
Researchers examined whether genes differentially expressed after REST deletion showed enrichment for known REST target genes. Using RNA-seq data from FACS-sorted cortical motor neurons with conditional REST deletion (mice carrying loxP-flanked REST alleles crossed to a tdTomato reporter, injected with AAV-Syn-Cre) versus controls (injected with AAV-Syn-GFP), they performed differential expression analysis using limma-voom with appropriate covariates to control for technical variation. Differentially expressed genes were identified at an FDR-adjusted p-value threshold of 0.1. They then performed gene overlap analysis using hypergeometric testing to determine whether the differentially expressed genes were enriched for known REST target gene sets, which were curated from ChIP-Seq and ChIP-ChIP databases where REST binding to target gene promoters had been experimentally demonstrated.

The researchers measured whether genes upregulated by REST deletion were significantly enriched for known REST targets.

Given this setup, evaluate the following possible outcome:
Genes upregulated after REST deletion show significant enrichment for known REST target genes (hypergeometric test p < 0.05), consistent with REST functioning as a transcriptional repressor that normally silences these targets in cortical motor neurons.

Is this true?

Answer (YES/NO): YES